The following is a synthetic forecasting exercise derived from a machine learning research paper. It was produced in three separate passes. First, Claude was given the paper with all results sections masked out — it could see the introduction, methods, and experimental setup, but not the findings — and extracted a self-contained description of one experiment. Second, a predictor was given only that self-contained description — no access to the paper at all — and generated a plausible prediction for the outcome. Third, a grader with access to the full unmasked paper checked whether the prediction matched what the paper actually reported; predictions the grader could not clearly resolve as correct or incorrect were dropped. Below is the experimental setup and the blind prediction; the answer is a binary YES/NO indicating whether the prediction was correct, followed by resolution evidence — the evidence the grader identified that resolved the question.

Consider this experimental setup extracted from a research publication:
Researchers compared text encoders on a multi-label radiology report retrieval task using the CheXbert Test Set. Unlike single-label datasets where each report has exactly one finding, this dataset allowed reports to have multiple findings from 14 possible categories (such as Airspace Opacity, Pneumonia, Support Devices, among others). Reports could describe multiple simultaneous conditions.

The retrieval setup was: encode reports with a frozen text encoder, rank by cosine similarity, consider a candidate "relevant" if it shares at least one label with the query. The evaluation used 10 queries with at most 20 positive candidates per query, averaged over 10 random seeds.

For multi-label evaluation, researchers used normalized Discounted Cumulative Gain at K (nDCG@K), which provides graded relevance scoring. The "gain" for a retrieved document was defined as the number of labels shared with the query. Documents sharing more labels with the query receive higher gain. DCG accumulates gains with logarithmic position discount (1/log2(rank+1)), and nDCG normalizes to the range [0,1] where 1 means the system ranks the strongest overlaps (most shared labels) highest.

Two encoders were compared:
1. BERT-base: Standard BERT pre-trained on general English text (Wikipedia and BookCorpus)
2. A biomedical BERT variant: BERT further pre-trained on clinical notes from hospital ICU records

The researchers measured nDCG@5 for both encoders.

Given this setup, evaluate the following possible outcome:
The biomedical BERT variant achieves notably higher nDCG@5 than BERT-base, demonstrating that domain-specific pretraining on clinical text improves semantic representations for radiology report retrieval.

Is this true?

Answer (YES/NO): NO